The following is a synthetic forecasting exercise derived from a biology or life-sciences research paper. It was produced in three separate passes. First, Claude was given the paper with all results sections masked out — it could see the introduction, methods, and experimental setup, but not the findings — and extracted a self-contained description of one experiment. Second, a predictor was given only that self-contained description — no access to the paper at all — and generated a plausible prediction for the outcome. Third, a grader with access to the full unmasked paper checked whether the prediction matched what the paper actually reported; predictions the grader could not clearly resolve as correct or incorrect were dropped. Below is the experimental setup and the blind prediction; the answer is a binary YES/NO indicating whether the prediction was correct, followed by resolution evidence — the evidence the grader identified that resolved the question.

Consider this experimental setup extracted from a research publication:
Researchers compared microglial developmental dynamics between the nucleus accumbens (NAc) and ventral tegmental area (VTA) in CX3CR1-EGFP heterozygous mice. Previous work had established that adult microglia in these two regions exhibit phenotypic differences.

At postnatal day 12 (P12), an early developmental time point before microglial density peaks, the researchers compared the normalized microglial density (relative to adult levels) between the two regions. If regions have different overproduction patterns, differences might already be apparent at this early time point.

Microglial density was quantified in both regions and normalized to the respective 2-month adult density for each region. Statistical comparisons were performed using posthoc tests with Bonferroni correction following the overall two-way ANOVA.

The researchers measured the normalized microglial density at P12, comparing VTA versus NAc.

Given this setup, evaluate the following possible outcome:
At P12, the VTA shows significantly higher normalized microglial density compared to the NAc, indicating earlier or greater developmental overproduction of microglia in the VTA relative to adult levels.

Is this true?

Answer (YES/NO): NO